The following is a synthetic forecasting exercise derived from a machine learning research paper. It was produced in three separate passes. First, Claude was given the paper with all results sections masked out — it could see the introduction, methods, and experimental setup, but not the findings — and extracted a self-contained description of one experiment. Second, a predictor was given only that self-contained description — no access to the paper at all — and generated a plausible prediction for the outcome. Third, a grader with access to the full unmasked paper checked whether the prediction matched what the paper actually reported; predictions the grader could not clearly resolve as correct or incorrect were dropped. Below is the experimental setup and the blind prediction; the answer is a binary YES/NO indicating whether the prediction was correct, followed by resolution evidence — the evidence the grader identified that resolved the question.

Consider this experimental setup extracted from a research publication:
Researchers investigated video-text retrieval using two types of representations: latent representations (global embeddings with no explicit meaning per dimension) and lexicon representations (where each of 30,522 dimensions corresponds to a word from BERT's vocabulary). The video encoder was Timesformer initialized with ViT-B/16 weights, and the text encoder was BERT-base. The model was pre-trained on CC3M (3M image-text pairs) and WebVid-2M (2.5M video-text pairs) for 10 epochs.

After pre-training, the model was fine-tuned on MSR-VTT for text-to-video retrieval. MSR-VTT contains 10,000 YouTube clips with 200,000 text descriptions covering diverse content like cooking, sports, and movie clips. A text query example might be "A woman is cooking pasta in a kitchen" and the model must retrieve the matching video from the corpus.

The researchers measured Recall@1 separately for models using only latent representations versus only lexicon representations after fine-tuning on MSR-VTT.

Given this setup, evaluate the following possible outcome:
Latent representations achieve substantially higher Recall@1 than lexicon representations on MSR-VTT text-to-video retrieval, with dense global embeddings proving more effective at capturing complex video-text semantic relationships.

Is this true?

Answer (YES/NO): NO